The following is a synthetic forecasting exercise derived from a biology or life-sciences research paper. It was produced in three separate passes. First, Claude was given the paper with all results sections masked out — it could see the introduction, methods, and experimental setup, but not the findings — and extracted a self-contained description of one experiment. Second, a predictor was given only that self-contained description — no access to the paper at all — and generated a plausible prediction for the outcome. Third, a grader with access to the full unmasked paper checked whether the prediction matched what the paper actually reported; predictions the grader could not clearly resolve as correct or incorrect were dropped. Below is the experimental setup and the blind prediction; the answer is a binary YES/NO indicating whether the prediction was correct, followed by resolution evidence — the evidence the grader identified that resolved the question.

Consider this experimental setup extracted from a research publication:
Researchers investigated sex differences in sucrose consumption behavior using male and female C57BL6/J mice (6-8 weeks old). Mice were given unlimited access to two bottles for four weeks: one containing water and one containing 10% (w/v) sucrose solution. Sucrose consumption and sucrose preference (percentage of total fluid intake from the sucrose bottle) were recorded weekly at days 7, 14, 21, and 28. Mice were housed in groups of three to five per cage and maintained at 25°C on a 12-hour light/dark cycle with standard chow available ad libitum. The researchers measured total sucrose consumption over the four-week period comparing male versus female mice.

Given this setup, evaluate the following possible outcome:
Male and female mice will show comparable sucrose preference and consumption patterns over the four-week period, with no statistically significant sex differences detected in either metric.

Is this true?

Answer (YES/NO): NO